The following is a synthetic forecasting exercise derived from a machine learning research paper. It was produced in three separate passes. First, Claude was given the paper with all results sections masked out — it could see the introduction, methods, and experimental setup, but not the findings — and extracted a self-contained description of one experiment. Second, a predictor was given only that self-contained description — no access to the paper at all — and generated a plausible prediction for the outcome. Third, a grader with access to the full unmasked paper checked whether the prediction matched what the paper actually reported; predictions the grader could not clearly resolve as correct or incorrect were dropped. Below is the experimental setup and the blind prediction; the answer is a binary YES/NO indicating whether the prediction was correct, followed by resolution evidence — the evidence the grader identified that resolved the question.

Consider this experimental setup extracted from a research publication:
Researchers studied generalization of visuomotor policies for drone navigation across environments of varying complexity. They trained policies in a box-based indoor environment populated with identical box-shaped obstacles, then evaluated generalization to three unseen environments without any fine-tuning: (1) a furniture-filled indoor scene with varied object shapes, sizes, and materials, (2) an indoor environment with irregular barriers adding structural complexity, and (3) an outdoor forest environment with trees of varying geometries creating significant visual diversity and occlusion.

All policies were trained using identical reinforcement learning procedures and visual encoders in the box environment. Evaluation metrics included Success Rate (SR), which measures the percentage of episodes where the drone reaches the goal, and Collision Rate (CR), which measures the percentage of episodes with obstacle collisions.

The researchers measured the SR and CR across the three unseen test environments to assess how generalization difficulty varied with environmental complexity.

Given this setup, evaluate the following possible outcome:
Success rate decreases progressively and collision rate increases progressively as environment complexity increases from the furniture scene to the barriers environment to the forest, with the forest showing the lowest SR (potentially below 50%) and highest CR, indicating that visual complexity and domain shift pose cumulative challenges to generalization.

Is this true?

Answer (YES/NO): NO